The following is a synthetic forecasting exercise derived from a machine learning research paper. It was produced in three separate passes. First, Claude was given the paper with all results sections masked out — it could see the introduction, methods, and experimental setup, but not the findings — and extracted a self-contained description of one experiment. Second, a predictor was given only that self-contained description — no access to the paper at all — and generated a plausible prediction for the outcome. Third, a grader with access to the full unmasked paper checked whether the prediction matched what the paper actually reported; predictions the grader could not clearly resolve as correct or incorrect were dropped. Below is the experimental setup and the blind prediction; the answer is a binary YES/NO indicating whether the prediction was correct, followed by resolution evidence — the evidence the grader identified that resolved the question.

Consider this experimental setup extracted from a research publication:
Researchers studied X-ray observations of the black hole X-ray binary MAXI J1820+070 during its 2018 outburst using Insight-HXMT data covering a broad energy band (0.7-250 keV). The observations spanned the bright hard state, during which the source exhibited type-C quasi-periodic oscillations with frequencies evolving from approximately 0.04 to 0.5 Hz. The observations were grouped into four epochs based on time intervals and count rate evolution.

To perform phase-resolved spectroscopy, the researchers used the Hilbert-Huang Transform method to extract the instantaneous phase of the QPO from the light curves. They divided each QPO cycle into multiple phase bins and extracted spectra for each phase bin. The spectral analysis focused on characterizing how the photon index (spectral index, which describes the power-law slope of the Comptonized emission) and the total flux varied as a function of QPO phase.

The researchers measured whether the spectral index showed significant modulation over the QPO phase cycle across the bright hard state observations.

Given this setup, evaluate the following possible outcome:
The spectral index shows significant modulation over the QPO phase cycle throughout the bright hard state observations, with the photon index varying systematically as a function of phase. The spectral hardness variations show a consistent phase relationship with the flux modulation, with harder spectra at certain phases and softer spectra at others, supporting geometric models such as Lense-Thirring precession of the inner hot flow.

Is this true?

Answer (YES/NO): YES